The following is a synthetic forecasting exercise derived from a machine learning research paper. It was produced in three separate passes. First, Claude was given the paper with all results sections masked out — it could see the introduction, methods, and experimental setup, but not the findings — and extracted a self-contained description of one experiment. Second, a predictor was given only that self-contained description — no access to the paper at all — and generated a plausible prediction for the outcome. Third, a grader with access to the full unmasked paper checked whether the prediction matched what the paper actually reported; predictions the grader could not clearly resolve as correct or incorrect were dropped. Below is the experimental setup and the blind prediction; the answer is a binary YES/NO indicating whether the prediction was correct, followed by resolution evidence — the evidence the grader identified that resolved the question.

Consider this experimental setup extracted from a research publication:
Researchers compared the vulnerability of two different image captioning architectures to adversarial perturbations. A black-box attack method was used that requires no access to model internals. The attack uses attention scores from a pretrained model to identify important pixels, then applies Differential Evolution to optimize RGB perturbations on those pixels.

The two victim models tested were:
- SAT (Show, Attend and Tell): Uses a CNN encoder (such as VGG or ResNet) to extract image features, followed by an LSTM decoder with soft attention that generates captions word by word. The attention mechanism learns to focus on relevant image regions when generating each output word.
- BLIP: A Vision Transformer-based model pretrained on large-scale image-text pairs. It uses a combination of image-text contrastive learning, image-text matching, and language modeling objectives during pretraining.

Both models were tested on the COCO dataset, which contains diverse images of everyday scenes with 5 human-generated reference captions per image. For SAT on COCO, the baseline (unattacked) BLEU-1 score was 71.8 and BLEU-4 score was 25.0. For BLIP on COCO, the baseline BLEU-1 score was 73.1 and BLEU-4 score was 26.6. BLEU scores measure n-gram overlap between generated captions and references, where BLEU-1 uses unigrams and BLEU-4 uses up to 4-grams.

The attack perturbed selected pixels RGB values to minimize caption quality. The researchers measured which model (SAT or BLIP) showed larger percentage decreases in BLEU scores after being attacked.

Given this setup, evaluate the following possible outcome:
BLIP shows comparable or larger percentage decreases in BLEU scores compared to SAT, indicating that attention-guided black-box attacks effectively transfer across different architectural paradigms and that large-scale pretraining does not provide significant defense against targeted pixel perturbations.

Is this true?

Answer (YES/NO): NO